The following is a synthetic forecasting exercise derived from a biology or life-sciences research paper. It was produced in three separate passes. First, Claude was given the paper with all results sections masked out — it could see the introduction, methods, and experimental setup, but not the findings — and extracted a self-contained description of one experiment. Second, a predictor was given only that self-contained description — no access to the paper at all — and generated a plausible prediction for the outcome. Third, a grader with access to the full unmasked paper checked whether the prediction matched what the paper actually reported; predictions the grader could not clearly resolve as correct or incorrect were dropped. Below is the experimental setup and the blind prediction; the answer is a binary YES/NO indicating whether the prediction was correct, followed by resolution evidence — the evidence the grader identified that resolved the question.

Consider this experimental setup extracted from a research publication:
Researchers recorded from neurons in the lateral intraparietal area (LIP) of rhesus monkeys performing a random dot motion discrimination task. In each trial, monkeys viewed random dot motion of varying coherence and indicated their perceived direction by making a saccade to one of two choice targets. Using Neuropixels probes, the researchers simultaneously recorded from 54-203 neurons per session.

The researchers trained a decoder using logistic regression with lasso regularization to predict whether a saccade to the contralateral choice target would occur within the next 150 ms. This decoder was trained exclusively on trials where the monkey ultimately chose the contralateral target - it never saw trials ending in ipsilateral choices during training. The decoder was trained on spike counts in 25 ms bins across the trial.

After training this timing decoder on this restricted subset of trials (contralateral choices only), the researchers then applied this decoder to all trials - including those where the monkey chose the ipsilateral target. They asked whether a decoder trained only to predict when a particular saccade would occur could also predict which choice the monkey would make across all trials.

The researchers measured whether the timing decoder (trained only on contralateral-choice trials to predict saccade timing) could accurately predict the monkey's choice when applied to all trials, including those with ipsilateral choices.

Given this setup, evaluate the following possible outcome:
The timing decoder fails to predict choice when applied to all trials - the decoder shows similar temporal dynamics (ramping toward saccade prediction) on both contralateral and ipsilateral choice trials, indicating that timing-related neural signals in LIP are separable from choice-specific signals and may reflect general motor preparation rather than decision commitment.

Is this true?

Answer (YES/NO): NO